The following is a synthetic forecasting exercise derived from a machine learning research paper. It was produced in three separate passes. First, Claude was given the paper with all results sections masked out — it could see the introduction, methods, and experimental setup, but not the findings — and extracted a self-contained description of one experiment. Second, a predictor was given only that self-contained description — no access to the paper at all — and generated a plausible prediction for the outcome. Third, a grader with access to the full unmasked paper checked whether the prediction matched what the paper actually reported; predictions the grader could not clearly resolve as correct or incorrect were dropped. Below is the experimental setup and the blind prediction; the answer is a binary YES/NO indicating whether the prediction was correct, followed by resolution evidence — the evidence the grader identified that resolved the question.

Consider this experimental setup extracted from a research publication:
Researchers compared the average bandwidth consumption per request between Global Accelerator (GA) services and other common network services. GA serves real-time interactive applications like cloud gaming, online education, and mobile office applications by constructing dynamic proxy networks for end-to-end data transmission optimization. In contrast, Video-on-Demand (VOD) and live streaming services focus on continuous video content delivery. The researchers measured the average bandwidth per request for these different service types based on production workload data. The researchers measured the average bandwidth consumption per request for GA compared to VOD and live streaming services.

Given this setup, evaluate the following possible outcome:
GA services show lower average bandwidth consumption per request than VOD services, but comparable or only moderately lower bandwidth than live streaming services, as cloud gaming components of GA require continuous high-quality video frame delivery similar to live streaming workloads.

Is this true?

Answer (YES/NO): NO